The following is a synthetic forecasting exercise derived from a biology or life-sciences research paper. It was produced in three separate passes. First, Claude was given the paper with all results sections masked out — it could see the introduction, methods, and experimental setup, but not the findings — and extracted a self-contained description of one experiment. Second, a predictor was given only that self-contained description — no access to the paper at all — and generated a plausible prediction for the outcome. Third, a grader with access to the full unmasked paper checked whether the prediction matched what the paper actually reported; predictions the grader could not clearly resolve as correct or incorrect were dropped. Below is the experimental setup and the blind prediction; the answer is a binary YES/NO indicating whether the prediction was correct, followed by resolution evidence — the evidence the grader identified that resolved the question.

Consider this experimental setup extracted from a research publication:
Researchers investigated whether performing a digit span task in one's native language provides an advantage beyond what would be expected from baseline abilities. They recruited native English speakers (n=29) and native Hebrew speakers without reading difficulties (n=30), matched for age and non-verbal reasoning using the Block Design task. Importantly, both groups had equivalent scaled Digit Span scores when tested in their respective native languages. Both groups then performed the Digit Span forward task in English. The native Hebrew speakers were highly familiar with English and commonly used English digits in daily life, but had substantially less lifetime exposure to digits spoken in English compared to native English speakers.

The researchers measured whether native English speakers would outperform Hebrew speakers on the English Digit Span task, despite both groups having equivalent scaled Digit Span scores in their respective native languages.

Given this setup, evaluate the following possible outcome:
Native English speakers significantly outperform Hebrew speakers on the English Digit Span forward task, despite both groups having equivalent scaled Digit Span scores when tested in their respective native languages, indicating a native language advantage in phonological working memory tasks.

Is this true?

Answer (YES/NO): YES